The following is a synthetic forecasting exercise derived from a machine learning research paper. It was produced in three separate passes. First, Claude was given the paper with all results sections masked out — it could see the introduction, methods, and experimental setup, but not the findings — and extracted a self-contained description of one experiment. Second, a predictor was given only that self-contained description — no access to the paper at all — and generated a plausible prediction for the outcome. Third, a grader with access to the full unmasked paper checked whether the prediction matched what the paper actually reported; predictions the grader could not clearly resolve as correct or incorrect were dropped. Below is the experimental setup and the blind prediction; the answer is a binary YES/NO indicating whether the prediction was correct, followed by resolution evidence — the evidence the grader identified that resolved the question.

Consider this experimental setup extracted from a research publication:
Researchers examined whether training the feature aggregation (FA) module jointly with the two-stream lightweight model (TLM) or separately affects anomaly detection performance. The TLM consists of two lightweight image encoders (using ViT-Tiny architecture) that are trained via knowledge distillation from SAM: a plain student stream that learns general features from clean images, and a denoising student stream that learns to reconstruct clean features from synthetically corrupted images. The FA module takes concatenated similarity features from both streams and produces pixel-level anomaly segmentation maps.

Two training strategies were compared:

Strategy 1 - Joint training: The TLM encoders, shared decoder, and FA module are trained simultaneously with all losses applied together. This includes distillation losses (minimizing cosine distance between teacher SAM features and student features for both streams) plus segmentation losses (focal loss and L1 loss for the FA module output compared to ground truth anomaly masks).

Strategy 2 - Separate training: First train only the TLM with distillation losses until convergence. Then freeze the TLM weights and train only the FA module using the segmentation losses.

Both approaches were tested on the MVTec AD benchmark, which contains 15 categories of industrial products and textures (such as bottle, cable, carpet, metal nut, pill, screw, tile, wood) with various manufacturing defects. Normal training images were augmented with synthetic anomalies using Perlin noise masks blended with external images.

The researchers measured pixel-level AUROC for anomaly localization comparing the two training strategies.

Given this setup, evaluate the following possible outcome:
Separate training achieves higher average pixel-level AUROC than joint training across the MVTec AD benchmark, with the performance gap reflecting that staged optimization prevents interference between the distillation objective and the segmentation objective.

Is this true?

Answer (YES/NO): NO